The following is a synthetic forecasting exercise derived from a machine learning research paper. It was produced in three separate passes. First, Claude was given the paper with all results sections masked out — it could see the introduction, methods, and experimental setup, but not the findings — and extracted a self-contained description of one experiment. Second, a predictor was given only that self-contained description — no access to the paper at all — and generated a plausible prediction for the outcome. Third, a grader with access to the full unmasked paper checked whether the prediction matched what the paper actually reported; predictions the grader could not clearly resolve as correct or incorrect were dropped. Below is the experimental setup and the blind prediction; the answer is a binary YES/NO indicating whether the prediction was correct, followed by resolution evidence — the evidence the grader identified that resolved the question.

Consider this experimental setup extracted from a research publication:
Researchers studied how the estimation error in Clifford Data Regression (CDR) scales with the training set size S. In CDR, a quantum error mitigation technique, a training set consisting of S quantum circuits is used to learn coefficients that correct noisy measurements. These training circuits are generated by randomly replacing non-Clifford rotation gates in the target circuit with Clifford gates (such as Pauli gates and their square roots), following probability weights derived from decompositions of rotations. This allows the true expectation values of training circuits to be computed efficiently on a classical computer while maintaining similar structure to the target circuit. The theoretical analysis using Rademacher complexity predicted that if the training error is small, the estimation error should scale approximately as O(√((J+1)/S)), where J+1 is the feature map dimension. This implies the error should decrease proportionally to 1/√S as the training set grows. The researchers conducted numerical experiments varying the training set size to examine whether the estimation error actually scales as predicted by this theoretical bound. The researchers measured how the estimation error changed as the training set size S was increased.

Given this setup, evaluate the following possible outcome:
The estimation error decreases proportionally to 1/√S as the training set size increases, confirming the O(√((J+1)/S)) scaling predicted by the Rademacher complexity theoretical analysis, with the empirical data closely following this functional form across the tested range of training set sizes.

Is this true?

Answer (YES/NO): YES